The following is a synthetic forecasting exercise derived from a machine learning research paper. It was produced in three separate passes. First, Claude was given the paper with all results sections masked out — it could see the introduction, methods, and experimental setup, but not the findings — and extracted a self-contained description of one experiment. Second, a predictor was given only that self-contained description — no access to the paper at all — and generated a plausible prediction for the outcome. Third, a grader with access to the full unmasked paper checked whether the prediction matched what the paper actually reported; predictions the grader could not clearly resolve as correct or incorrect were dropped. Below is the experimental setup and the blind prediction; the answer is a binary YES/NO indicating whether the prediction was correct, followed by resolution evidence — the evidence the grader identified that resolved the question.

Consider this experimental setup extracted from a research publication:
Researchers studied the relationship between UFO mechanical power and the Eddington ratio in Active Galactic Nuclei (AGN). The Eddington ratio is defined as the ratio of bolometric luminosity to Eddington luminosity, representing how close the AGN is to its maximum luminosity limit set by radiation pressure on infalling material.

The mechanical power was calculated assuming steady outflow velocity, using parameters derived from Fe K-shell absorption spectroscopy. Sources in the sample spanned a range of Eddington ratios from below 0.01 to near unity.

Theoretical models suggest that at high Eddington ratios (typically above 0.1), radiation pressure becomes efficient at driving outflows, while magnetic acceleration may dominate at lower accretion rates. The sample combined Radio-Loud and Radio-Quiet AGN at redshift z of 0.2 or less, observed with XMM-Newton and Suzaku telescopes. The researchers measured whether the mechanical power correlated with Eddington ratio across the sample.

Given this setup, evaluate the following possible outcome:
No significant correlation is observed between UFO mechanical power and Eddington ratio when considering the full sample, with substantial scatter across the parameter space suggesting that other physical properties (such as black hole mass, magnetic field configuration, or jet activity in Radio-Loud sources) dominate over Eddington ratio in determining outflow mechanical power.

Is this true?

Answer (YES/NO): NO